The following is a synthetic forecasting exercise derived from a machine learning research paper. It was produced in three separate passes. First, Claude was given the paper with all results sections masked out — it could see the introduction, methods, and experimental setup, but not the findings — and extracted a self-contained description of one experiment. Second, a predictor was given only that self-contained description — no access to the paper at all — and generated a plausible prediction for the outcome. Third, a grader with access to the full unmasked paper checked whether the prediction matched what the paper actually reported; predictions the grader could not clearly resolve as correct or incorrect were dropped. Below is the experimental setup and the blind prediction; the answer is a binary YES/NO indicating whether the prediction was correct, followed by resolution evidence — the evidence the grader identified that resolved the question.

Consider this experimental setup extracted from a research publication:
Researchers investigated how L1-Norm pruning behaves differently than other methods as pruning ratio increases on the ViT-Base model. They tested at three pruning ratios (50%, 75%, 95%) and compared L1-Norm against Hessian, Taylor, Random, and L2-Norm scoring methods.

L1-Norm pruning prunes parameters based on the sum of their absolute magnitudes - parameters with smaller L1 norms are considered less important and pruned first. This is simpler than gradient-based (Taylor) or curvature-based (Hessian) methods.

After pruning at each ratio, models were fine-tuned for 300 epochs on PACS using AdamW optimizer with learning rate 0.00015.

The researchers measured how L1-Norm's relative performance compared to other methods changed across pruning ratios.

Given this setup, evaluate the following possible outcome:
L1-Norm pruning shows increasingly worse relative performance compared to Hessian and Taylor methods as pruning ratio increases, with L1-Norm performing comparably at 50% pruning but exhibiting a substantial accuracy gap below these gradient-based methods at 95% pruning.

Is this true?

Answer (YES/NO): NO